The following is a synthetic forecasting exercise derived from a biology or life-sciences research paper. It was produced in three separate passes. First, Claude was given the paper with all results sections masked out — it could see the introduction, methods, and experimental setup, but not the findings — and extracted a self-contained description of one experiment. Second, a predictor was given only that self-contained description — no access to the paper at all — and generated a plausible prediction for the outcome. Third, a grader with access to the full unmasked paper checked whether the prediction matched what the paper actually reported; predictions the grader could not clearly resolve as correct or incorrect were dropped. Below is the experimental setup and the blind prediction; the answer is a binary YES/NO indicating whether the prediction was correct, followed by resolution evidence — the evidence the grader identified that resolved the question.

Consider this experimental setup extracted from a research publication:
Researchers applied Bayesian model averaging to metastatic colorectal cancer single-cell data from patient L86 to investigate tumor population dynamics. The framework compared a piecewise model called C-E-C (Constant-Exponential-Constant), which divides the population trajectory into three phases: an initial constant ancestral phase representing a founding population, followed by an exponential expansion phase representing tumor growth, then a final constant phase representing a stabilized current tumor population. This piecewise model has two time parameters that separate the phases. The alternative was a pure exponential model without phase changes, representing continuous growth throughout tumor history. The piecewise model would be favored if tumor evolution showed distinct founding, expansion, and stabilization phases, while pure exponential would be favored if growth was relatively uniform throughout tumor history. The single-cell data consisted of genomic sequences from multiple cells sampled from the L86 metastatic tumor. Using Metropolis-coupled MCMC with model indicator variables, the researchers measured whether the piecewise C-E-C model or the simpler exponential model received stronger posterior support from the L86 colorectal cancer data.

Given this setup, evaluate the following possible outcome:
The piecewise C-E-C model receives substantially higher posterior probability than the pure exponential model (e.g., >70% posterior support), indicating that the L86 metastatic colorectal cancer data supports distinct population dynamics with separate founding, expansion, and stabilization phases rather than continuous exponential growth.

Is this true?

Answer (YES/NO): NO